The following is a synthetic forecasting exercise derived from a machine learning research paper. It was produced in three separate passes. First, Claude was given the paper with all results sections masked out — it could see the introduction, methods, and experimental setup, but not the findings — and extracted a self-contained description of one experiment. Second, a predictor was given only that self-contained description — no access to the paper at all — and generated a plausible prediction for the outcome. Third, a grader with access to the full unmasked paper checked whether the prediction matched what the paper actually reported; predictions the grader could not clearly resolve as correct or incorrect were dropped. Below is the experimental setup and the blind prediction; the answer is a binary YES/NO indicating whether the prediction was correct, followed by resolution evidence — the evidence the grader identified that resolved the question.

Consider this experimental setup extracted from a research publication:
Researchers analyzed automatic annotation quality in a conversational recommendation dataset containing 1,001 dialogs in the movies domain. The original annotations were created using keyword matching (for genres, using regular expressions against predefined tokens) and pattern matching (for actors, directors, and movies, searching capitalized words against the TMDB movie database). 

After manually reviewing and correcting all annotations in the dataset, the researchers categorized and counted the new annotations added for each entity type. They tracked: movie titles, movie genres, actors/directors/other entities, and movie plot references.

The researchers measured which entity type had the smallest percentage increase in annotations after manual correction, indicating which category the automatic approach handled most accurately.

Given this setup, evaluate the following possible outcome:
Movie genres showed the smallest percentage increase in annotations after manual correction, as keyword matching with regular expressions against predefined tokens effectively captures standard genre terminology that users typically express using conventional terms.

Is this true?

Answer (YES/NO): YES